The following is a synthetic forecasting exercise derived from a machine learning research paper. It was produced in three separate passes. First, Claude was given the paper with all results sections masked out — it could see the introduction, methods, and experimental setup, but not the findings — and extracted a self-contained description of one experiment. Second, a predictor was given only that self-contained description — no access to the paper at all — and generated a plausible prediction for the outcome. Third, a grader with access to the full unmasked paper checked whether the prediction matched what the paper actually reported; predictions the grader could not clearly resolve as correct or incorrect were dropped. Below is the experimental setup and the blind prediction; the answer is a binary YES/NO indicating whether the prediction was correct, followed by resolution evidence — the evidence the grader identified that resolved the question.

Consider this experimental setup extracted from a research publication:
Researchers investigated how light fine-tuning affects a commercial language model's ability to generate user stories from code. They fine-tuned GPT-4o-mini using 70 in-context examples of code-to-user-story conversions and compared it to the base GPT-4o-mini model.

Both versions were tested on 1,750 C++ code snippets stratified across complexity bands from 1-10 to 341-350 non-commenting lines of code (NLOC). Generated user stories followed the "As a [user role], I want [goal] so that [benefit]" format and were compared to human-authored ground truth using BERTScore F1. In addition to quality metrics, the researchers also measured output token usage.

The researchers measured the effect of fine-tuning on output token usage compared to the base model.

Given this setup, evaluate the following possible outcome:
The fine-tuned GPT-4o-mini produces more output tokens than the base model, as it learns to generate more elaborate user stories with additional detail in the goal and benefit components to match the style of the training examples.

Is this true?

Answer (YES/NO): NO